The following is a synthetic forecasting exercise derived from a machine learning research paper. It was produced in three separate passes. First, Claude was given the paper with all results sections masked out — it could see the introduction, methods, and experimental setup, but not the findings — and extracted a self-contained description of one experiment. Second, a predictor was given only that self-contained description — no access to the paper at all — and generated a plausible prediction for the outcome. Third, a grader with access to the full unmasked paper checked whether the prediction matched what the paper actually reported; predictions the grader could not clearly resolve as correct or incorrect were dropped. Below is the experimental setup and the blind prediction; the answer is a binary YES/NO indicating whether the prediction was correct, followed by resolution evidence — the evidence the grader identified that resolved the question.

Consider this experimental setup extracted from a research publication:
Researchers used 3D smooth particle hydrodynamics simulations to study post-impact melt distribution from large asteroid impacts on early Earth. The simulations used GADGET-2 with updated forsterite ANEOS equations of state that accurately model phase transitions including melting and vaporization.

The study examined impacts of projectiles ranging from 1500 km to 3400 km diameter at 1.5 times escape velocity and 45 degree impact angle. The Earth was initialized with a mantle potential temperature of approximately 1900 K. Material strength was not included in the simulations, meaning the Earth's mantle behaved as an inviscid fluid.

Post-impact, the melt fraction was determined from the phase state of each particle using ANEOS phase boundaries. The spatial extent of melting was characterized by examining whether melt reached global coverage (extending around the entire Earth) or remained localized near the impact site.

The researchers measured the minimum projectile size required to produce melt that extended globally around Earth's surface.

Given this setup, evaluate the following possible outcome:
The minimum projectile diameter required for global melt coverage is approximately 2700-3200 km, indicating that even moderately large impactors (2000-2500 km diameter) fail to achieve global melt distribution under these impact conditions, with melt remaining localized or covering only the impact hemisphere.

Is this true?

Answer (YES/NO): NO